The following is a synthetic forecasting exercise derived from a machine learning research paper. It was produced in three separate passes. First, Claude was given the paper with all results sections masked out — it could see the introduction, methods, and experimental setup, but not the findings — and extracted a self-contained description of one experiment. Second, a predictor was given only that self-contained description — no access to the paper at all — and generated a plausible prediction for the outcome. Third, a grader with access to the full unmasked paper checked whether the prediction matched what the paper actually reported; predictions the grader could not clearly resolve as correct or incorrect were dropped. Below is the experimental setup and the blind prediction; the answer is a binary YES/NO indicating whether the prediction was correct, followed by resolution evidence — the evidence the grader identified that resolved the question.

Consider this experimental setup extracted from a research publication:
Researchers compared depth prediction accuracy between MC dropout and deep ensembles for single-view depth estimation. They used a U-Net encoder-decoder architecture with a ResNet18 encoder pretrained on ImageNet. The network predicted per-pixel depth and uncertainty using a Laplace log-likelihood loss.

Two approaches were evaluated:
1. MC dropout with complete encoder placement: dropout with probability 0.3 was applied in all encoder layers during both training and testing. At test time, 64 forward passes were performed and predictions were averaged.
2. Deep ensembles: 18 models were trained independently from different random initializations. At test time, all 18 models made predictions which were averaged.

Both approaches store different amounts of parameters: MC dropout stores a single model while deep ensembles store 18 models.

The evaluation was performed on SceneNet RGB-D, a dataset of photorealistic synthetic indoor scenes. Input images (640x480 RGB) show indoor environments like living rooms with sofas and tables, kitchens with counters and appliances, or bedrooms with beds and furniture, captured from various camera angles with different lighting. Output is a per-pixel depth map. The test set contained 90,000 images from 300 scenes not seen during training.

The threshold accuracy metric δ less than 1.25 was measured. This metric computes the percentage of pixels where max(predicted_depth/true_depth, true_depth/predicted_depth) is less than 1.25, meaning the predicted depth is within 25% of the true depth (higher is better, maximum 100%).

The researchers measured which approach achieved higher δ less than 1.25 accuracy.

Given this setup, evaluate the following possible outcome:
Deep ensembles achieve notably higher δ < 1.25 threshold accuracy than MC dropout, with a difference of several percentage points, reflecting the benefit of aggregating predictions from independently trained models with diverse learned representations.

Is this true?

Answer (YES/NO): NO